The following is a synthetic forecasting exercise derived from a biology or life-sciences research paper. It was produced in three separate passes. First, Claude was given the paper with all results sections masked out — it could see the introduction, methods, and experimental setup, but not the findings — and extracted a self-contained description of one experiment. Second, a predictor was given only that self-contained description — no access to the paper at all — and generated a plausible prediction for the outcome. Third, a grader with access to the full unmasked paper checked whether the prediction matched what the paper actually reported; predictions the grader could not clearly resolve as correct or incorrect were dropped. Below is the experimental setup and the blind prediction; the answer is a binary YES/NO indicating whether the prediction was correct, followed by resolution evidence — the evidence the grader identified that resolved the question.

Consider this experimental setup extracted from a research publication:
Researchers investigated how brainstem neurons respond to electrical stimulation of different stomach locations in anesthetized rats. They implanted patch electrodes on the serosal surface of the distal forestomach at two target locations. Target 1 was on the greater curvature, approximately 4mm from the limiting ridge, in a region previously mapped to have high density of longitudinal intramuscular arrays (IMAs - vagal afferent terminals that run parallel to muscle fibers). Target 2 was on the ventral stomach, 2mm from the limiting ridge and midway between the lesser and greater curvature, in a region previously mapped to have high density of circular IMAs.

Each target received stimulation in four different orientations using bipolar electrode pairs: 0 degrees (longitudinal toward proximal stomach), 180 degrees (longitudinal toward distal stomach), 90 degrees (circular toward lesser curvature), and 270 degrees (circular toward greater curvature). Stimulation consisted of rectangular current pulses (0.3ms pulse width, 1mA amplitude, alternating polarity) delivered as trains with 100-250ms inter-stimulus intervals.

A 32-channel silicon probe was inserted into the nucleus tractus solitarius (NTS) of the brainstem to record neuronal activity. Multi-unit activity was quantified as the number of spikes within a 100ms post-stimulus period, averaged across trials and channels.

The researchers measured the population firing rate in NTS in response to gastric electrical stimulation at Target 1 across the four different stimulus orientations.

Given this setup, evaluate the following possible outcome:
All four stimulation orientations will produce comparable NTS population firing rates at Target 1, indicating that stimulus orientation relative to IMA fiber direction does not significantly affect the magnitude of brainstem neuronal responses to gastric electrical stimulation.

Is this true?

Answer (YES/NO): NO